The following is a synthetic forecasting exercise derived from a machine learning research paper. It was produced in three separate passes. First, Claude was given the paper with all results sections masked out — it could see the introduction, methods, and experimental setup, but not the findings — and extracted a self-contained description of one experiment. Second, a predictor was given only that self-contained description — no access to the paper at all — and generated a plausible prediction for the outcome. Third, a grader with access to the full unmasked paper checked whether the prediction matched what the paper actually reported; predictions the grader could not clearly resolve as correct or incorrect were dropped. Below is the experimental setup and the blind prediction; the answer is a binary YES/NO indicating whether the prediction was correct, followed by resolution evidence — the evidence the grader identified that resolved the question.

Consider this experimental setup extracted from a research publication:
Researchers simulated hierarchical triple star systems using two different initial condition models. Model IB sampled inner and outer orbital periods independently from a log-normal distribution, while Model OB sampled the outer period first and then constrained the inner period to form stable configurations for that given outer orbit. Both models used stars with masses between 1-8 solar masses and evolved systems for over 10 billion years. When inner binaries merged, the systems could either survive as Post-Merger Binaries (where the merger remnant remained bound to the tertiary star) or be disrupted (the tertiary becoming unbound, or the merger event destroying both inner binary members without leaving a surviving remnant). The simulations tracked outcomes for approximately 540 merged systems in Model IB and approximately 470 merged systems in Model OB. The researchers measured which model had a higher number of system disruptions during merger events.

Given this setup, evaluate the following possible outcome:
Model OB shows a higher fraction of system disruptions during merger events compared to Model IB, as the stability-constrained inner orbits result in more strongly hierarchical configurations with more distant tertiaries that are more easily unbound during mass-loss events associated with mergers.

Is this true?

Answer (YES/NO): NO